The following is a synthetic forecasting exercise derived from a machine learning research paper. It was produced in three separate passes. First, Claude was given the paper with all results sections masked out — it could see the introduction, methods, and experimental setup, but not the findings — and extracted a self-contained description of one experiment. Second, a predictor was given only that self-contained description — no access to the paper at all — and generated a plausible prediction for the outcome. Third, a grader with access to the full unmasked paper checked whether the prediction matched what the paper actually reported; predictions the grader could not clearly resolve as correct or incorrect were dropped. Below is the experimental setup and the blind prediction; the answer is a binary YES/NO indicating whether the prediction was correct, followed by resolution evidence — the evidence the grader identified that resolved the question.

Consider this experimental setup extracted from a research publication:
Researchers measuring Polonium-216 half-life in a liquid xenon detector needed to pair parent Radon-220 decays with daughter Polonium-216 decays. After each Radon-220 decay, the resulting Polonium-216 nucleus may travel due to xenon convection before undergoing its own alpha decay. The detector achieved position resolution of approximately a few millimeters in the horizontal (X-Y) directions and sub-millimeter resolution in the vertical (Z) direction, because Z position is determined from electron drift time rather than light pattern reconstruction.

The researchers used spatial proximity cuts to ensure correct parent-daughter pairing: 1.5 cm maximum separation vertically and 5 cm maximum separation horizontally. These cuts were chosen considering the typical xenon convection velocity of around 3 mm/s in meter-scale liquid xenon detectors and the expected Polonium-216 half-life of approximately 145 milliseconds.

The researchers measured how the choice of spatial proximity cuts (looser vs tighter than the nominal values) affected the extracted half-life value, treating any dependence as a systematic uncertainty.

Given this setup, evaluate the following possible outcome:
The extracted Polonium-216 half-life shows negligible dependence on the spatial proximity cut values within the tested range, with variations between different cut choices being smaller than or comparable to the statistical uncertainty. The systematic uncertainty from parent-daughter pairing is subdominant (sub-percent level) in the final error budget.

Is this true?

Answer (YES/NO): YES